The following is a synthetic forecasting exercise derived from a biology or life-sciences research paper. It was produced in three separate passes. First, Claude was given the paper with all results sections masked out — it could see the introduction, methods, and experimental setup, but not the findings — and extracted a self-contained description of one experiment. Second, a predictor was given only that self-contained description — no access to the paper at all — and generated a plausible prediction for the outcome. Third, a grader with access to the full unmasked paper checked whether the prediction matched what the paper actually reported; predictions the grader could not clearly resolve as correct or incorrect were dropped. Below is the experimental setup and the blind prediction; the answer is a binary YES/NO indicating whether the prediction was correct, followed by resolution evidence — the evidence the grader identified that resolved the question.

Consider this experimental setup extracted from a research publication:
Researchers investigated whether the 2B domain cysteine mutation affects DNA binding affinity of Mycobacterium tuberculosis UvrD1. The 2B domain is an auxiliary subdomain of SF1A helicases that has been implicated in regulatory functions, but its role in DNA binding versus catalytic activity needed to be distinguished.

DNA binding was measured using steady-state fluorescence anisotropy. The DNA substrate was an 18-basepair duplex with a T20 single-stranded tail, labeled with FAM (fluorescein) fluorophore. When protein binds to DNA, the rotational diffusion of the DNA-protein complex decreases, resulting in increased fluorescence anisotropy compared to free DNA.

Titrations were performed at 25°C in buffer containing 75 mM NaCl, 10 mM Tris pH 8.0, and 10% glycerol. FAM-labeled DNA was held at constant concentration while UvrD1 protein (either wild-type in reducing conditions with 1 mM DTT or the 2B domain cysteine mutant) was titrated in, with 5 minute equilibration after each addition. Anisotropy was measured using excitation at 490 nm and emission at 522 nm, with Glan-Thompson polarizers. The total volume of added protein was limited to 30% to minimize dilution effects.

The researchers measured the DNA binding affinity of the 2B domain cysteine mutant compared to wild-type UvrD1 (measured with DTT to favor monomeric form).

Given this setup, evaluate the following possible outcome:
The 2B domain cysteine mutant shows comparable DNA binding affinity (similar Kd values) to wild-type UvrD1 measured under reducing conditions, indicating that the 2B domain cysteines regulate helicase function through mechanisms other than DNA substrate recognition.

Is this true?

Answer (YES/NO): YES